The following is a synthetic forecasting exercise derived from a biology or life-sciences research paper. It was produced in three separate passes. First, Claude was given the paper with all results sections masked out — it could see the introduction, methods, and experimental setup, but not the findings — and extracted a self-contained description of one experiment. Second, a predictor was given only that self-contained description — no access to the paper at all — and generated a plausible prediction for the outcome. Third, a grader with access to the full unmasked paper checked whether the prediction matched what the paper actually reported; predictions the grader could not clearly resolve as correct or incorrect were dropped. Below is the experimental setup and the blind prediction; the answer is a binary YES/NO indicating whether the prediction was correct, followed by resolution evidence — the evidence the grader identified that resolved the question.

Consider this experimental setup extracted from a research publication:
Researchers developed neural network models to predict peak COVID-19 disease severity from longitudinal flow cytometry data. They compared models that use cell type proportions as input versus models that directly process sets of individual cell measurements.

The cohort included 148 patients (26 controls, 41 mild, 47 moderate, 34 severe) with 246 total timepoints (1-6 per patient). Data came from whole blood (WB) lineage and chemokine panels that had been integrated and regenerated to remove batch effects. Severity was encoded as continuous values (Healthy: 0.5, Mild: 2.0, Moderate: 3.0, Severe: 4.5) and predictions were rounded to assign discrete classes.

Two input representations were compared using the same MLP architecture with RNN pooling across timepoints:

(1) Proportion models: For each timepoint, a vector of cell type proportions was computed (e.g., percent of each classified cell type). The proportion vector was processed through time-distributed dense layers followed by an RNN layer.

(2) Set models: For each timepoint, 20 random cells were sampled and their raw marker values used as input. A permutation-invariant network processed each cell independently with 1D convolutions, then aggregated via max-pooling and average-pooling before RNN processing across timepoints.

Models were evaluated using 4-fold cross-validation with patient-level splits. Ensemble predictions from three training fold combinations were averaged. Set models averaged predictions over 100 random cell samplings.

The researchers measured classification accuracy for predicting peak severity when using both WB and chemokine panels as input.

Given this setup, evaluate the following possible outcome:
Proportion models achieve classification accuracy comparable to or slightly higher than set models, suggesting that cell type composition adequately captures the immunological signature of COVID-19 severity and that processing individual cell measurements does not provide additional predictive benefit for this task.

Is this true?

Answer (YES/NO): NO